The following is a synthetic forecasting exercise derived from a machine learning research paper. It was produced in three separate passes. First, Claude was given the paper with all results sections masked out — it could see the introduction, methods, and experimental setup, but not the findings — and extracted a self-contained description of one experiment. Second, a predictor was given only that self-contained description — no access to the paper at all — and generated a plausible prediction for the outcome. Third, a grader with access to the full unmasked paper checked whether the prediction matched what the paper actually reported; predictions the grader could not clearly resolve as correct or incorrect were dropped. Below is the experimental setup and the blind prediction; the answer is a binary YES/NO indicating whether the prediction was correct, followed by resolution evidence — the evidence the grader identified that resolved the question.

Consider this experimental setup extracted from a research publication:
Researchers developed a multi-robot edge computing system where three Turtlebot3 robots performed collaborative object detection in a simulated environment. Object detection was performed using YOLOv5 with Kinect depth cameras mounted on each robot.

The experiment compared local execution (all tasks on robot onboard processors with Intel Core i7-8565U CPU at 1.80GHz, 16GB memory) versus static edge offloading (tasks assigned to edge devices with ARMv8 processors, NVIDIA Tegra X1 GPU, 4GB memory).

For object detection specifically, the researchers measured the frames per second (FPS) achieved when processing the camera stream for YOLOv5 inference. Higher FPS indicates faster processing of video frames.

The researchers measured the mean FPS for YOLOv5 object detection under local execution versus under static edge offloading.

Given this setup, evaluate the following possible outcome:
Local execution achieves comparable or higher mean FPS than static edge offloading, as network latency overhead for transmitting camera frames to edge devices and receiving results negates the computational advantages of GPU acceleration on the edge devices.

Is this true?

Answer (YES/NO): YES